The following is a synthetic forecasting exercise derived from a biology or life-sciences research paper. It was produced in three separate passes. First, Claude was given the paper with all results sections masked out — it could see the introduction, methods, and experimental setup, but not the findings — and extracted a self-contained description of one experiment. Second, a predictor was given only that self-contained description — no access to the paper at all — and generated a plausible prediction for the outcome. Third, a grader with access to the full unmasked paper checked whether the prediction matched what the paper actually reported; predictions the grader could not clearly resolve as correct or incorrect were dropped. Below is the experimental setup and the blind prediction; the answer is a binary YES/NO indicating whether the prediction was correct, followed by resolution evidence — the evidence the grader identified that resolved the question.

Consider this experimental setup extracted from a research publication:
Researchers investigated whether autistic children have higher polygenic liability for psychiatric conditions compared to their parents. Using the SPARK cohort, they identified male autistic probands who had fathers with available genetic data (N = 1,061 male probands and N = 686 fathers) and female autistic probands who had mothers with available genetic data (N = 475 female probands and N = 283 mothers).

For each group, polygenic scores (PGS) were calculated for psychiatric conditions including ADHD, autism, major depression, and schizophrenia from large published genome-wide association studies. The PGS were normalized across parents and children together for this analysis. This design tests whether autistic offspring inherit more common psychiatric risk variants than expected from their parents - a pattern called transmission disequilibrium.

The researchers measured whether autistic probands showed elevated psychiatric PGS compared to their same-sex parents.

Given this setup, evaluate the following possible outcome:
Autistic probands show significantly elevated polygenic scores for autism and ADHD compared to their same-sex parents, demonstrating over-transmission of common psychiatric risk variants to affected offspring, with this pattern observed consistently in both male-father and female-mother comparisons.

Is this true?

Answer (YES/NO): NO